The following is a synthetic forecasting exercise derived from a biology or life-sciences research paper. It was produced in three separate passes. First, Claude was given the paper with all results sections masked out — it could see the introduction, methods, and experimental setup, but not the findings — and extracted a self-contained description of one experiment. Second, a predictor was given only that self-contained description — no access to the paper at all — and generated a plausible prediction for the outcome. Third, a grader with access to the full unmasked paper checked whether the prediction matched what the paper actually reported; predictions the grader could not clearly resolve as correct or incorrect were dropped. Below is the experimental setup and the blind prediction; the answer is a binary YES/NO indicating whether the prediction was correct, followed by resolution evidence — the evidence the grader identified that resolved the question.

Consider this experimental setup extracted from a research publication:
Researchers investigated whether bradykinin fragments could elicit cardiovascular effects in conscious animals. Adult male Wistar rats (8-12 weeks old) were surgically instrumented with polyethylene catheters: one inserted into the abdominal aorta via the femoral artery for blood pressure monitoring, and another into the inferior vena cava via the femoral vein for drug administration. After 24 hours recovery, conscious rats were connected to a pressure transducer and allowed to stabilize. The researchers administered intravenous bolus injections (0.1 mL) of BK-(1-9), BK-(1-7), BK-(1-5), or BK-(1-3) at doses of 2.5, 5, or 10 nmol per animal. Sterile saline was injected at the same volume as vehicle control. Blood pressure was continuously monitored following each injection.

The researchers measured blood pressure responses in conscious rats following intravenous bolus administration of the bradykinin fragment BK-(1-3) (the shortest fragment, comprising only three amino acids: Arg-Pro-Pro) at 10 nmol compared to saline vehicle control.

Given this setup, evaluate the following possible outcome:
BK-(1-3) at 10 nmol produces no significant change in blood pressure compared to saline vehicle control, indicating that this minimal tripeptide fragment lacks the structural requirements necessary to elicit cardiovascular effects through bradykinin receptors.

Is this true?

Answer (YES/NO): NO